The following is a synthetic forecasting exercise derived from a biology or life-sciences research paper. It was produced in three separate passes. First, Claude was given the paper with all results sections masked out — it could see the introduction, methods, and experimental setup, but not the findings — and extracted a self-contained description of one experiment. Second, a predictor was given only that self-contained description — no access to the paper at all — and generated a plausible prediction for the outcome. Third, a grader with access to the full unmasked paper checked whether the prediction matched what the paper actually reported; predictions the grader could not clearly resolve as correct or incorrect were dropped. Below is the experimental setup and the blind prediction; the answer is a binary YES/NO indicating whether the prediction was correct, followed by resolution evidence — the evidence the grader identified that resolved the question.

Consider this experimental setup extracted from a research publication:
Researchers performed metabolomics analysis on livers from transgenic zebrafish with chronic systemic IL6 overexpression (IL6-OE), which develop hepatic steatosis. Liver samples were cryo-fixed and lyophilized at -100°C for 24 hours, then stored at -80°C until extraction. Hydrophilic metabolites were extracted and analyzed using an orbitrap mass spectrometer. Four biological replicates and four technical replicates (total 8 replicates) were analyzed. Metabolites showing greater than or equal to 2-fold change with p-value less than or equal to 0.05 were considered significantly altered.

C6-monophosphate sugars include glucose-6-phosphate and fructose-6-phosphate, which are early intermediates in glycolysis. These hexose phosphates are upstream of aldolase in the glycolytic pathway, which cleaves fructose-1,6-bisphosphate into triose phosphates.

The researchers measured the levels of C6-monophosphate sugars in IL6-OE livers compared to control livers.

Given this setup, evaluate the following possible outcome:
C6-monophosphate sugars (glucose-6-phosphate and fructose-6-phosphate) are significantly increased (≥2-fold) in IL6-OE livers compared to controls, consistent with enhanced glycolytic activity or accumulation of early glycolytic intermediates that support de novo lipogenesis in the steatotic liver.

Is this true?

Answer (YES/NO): NO